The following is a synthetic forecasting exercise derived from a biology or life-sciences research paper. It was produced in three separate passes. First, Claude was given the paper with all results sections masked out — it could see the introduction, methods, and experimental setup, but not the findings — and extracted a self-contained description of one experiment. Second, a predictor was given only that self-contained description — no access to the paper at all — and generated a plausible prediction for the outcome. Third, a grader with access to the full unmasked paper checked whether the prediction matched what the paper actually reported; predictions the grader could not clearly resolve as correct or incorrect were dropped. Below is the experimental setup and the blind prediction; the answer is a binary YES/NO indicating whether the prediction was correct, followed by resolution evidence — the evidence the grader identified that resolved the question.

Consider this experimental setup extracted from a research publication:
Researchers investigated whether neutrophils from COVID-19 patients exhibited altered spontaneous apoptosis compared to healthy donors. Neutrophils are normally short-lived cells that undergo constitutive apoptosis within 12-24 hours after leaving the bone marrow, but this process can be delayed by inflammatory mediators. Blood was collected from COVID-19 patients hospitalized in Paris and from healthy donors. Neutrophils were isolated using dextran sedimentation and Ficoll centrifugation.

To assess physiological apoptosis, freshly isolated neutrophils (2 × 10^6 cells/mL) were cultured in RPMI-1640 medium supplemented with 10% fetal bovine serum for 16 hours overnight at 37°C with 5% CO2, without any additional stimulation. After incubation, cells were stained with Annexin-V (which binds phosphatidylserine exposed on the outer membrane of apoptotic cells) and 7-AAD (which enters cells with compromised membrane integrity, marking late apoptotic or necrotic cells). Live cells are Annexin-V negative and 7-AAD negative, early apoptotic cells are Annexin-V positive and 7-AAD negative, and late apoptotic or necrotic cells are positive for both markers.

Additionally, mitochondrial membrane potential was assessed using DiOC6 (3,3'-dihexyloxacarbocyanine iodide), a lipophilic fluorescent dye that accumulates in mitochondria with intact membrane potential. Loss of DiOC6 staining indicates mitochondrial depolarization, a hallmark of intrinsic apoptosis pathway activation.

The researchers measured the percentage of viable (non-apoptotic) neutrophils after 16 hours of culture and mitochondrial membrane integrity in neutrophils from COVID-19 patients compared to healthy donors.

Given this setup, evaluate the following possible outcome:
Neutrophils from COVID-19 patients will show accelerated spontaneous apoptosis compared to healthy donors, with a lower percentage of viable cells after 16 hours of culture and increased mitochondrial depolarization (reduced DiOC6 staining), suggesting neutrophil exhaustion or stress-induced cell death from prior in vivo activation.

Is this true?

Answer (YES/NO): NO